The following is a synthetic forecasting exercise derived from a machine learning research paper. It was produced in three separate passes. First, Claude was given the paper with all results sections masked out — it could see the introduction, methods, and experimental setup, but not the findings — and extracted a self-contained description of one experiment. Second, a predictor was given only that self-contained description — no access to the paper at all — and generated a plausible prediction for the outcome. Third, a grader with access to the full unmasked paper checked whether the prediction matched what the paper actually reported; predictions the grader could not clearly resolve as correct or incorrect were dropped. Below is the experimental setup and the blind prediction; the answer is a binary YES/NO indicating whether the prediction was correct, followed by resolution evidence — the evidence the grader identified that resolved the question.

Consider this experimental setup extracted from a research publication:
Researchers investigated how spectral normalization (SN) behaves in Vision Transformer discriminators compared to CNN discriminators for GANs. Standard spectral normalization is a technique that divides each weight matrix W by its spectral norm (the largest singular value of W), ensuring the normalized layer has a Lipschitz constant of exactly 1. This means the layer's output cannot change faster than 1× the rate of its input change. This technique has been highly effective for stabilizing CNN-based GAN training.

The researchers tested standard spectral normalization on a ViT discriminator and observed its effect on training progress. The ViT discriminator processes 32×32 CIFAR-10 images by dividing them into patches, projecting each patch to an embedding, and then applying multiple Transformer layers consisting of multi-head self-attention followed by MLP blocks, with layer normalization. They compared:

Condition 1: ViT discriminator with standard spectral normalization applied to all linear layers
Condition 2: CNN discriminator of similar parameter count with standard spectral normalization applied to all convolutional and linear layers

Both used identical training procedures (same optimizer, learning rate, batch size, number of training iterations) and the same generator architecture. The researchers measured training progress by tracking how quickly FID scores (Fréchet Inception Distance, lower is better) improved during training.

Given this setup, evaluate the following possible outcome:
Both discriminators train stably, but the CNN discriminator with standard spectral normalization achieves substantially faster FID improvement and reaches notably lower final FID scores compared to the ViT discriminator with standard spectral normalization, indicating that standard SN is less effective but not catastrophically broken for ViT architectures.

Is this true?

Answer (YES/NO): NO